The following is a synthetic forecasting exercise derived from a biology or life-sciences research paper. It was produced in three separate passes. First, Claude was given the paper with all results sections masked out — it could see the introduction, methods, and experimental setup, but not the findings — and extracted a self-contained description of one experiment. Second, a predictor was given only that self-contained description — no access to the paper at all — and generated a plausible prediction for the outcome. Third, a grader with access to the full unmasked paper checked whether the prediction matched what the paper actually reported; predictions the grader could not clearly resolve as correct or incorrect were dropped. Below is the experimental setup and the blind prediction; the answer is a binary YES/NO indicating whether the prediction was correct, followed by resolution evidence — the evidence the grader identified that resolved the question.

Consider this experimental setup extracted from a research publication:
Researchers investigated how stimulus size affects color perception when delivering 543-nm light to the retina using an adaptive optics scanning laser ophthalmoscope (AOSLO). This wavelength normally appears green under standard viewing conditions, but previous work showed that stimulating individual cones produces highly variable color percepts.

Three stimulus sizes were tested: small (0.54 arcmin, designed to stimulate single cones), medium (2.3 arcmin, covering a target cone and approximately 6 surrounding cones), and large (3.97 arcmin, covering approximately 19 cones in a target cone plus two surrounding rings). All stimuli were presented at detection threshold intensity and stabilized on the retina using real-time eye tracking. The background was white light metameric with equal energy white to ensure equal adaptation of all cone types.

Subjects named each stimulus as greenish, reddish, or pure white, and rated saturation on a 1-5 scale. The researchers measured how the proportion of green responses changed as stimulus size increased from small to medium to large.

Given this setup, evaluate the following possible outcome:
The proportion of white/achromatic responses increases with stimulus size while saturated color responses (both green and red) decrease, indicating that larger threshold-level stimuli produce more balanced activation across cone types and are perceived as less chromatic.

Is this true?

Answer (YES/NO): NO